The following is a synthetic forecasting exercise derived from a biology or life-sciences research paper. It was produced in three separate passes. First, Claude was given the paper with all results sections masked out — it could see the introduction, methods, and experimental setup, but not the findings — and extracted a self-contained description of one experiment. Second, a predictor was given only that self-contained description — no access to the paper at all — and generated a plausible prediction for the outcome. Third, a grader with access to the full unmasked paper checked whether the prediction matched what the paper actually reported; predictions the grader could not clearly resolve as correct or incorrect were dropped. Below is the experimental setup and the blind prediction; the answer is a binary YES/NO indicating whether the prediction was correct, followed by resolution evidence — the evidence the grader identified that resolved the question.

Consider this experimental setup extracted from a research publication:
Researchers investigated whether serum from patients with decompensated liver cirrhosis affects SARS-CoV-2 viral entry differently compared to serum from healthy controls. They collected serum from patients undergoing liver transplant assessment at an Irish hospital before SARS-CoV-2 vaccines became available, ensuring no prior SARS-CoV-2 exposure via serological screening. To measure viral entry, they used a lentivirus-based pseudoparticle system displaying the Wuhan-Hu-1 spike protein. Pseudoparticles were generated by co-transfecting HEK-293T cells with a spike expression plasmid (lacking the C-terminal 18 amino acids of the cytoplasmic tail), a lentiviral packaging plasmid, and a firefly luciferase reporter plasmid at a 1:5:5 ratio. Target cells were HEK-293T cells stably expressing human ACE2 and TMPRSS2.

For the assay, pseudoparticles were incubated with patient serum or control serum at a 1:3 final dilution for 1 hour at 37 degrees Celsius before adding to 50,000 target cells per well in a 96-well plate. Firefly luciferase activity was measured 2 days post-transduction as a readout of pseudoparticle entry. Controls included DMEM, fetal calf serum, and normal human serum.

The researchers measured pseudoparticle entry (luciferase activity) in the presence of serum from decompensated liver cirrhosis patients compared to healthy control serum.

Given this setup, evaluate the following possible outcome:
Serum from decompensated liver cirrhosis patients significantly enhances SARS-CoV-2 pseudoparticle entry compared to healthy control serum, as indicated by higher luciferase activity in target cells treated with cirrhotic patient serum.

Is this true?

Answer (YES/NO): NO